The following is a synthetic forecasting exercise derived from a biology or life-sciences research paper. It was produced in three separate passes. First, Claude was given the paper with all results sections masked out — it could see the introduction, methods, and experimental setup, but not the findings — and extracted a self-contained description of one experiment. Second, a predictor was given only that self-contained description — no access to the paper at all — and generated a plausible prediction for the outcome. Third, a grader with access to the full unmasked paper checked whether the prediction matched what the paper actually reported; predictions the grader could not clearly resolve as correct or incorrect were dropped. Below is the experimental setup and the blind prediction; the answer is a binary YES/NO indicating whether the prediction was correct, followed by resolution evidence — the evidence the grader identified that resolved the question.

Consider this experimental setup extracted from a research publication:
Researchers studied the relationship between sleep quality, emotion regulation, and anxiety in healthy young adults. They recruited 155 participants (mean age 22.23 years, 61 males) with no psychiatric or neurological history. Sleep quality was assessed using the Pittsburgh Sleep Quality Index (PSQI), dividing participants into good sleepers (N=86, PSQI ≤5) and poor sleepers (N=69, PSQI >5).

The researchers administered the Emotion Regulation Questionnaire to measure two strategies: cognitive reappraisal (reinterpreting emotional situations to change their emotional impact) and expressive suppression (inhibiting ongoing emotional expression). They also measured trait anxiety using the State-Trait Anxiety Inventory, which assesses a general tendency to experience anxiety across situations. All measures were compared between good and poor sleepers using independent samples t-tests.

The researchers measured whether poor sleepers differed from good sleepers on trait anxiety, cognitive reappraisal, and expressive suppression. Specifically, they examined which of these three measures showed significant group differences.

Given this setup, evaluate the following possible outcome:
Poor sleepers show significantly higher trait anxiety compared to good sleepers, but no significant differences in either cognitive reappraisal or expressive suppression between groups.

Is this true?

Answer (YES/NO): NO